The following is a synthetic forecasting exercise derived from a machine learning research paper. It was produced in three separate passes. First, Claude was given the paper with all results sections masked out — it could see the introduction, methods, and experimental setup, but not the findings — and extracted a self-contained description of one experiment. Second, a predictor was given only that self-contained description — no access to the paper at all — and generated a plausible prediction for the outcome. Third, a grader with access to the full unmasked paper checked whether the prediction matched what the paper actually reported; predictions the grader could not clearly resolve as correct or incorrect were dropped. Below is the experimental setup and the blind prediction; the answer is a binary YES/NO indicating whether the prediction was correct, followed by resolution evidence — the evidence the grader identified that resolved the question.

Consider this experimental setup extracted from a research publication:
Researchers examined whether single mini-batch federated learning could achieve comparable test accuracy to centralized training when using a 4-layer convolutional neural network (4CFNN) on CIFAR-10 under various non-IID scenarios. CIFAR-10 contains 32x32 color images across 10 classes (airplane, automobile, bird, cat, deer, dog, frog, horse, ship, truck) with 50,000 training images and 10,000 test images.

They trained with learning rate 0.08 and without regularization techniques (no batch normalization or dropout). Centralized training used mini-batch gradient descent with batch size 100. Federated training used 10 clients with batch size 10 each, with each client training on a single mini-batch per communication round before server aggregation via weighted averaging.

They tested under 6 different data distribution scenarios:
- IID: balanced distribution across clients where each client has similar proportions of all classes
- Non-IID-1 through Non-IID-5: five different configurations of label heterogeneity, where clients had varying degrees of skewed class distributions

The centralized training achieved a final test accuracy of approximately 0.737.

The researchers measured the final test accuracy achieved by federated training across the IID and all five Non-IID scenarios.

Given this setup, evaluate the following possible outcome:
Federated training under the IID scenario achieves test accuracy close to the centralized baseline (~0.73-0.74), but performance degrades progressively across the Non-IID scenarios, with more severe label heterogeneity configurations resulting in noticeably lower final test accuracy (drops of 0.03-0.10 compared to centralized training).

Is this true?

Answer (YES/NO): NO